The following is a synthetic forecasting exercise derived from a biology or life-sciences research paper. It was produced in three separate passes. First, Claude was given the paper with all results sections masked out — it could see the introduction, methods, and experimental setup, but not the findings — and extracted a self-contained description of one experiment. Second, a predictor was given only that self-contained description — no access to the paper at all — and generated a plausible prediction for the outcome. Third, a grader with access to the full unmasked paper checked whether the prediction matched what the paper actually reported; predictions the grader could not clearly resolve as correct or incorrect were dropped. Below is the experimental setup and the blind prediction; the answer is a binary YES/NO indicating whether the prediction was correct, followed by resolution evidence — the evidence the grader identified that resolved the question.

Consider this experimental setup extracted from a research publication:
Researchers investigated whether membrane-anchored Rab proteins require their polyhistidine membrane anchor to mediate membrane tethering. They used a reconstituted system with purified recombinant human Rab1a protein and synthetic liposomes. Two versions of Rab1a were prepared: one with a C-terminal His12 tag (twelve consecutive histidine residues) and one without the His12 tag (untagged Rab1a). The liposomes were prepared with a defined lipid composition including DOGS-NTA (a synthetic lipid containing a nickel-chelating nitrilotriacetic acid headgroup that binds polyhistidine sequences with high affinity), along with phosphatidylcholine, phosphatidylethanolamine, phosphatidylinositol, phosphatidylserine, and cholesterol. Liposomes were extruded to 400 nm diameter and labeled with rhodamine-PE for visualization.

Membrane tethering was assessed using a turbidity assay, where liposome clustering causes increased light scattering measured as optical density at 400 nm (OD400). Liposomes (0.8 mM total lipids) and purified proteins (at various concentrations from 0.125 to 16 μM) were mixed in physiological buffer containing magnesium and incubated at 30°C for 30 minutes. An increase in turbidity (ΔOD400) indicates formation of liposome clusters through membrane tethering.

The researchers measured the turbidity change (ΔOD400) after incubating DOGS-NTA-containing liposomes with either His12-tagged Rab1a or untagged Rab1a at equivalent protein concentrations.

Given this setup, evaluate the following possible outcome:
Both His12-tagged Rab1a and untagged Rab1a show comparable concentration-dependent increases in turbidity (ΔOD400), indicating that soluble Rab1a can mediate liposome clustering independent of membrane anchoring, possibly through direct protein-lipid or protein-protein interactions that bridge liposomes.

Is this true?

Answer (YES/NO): NO